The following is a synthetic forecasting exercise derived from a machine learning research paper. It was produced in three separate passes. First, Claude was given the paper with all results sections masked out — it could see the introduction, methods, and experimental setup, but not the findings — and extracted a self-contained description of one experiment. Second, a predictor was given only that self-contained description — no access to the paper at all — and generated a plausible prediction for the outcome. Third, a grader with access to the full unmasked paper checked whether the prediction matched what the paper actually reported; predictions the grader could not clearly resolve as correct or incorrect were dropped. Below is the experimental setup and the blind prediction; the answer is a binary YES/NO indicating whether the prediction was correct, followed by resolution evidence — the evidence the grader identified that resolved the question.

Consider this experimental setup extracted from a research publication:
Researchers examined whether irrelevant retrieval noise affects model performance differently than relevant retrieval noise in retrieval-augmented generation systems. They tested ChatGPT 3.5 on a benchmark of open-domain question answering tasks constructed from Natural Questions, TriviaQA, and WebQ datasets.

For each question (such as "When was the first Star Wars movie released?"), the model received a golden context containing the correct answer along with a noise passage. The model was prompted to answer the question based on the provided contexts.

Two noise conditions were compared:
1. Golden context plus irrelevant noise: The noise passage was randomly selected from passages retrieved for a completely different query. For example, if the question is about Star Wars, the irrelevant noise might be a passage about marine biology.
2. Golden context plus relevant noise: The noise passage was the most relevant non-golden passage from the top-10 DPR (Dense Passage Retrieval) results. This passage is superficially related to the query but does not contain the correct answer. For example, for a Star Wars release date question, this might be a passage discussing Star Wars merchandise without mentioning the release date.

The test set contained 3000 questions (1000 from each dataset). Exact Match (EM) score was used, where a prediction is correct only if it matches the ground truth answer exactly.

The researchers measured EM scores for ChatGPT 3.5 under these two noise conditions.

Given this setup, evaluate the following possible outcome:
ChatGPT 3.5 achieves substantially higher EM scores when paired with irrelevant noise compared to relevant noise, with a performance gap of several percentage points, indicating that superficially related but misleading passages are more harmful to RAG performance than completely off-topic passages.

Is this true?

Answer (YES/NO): YES